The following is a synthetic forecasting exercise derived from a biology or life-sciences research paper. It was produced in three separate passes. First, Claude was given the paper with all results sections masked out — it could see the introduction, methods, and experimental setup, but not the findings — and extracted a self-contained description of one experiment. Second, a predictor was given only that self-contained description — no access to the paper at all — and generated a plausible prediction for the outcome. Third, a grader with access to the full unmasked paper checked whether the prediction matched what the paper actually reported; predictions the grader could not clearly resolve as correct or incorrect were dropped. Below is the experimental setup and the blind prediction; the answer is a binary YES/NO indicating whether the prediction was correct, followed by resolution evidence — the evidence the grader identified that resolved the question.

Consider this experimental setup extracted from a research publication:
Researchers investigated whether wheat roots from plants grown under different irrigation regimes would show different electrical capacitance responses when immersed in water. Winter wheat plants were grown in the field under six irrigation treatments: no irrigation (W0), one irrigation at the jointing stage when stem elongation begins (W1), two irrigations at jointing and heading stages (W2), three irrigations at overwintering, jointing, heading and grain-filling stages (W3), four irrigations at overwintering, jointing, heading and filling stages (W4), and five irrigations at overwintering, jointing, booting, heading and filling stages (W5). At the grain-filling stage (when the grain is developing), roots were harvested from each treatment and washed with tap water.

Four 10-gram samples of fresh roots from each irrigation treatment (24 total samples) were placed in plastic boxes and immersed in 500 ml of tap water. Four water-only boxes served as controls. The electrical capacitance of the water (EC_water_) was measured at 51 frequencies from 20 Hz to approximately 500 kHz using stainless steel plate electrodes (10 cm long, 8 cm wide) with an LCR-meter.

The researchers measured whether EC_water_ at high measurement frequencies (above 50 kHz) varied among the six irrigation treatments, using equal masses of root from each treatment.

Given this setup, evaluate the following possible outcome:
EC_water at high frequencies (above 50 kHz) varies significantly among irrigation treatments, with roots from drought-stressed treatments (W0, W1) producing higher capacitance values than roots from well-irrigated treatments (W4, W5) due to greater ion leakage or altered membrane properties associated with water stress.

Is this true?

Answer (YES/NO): NO